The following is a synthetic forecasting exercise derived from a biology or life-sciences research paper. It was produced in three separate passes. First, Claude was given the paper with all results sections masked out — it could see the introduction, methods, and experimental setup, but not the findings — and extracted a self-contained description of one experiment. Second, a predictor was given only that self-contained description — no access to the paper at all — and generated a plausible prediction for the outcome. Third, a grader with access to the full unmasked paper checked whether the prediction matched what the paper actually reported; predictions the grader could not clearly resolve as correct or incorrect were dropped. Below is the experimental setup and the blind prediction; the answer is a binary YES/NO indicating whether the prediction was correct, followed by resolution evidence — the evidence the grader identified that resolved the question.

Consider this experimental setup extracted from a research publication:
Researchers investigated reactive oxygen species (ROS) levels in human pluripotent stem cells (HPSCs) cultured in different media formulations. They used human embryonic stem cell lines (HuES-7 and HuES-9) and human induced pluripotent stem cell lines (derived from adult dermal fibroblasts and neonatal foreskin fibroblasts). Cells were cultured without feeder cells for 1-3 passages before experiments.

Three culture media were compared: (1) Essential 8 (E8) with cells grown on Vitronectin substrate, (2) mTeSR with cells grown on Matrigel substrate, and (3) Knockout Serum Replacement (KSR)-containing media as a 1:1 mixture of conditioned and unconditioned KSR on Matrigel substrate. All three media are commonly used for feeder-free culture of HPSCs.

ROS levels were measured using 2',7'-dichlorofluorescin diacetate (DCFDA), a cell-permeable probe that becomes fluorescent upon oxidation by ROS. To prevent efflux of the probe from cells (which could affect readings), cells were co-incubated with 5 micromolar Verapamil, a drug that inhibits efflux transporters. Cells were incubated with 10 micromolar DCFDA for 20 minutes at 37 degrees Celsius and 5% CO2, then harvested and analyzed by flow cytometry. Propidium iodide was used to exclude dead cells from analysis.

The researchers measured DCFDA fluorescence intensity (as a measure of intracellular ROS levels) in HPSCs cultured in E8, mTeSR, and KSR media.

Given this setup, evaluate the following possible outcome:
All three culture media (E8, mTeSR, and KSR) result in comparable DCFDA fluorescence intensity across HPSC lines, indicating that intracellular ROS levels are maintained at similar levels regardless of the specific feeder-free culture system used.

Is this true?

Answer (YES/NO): NO